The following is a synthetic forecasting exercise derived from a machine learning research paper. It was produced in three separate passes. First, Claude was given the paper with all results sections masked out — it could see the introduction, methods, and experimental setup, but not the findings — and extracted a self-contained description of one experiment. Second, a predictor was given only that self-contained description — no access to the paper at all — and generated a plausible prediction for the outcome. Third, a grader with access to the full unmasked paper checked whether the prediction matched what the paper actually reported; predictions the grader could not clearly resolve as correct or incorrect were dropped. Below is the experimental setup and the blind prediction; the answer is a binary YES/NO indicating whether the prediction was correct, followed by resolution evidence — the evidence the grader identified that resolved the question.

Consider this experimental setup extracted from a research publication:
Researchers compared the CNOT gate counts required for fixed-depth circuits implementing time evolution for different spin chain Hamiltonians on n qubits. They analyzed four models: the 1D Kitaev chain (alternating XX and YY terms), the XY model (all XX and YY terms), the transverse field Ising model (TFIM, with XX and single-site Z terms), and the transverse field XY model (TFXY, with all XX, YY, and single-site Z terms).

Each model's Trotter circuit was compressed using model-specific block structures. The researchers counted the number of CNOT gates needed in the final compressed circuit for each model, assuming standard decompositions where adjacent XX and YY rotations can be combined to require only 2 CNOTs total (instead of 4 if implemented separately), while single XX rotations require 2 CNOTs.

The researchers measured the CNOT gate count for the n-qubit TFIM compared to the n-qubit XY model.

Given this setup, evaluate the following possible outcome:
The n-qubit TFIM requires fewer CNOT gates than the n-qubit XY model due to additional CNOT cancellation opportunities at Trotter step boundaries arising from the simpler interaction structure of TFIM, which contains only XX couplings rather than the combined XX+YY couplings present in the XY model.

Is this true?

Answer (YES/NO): NO